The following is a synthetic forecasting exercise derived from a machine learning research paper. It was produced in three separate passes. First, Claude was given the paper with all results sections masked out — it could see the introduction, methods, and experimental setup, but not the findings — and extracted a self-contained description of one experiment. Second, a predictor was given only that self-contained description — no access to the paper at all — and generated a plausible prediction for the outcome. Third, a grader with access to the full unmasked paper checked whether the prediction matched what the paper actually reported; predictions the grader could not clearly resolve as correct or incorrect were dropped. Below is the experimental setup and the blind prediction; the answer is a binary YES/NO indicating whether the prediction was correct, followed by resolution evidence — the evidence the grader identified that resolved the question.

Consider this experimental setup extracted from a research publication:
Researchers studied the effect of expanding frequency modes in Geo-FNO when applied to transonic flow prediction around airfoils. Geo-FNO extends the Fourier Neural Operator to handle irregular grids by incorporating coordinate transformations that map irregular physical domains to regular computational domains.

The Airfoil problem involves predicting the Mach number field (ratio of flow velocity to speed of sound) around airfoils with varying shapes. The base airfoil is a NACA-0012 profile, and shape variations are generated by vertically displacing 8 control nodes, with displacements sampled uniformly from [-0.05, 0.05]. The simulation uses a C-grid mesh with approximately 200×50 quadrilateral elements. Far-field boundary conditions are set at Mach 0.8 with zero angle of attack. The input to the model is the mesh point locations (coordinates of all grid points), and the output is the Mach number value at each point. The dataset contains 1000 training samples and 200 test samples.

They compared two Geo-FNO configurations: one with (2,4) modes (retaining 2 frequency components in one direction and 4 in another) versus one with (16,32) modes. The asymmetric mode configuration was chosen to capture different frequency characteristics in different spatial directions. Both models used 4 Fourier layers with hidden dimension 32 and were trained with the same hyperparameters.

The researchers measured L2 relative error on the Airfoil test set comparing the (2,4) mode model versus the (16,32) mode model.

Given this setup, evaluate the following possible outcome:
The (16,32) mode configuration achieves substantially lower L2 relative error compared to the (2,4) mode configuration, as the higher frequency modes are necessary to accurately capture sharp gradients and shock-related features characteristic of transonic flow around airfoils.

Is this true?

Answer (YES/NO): NO